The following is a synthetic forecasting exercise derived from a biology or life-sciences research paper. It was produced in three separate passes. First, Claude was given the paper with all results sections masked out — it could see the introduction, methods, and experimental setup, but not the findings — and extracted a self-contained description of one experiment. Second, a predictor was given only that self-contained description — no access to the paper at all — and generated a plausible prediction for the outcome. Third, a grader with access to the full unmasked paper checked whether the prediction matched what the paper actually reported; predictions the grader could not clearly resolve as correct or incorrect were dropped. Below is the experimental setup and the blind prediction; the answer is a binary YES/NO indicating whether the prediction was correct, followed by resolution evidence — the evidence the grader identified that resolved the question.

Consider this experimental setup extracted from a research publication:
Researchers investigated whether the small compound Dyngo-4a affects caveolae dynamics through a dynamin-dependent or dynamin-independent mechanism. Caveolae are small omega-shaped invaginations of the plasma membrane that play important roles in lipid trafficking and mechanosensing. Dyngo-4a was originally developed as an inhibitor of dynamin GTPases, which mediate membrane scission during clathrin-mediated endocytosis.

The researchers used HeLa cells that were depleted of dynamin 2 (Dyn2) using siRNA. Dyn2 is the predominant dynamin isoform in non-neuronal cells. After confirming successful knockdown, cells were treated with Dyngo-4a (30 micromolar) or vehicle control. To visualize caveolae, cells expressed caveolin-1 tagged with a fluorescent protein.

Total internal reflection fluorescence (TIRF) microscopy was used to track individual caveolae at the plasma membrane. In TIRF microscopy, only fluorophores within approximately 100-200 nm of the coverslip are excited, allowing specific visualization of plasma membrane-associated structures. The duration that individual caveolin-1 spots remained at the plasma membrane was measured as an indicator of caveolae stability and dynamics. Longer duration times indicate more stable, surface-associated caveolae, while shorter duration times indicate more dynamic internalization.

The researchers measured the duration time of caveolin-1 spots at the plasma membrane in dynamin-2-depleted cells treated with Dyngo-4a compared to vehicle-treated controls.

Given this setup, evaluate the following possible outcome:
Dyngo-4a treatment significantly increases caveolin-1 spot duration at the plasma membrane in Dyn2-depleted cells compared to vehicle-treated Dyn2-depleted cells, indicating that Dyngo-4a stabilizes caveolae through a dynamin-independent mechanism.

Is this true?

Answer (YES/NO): YES